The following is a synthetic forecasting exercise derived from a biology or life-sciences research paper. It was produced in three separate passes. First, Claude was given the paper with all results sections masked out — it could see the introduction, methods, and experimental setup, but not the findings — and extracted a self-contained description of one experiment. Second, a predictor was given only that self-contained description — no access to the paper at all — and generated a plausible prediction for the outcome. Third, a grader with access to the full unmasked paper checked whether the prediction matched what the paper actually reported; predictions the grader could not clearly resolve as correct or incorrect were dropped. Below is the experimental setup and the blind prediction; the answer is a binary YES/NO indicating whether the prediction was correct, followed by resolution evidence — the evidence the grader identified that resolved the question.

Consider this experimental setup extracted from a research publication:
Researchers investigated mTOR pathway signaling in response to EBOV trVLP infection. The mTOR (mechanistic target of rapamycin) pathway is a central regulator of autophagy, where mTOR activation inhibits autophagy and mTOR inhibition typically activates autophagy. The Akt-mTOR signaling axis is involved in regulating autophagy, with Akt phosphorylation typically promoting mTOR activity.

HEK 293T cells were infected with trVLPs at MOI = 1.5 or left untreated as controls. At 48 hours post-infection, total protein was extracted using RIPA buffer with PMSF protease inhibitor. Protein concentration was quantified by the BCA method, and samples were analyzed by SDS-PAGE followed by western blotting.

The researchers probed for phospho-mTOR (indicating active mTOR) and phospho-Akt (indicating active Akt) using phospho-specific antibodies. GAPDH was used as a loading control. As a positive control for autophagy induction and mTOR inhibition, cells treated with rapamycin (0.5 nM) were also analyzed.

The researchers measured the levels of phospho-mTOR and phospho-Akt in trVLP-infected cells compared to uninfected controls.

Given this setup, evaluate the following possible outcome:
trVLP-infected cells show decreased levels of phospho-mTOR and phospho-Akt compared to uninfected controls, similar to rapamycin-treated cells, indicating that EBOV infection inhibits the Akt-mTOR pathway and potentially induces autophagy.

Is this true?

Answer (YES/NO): YES